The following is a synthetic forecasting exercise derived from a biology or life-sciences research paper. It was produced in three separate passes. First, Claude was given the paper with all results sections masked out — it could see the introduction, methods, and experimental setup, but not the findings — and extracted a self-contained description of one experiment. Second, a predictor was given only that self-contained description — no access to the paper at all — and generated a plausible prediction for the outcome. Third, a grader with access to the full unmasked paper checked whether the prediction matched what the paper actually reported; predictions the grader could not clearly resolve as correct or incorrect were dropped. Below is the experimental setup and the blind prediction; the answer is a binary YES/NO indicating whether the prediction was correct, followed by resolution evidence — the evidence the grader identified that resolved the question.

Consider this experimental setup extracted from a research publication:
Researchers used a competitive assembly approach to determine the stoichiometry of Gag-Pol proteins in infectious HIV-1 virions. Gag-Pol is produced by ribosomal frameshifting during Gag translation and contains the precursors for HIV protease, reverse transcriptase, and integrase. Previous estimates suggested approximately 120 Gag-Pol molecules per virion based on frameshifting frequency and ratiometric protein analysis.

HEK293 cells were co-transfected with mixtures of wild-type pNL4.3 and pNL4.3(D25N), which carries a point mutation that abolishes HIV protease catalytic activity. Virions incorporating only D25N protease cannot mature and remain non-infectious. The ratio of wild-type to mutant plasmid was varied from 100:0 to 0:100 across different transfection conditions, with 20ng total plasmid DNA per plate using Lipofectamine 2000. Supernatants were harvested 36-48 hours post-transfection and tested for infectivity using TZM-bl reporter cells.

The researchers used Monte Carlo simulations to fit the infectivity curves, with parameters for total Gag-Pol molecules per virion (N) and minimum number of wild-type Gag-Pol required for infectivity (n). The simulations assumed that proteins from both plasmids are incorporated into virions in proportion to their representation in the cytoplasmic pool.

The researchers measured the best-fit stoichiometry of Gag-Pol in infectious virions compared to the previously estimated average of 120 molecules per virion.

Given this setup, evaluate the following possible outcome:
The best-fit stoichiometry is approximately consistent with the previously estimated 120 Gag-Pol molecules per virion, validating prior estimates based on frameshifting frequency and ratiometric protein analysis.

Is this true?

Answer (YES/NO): YES